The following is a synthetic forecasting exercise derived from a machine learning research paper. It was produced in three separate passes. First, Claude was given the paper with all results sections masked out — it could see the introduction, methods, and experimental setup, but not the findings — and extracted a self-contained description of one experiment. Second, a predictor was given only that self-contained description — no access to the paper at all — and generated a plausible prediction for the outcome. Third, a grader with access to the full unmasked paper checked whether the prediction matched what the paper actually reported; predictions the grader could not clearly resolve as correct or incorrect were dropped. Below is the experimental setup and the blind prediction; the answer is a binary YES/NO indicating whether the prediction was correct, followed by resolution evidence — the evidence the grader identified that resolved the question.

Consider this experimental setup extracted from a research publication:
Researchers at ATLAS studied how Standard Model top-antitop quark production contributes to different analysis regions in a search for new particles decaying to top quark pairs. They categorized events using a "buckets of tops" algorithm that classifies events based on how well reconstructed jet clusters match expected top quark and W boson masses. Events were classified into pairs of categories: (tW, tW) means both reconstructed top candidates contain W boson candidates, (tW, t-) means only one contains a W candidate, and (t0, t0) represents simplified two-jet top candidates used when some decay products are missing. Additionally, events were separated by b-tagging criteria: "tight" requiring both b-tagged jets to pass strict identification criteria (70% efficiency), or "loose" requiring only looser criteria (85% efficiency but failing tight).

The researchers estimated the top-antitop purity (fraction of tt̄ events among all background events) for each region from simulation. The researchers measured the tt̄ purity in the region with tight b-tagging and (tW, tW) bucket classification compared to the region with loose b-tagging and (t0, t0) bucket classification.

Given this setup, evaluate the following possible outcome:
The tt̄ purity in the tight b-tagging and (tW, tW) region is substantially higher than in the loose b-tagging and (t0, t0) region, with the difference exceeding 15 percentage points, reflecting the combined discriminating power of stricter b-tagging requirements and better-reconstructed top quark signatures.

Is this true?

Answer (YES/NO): YES